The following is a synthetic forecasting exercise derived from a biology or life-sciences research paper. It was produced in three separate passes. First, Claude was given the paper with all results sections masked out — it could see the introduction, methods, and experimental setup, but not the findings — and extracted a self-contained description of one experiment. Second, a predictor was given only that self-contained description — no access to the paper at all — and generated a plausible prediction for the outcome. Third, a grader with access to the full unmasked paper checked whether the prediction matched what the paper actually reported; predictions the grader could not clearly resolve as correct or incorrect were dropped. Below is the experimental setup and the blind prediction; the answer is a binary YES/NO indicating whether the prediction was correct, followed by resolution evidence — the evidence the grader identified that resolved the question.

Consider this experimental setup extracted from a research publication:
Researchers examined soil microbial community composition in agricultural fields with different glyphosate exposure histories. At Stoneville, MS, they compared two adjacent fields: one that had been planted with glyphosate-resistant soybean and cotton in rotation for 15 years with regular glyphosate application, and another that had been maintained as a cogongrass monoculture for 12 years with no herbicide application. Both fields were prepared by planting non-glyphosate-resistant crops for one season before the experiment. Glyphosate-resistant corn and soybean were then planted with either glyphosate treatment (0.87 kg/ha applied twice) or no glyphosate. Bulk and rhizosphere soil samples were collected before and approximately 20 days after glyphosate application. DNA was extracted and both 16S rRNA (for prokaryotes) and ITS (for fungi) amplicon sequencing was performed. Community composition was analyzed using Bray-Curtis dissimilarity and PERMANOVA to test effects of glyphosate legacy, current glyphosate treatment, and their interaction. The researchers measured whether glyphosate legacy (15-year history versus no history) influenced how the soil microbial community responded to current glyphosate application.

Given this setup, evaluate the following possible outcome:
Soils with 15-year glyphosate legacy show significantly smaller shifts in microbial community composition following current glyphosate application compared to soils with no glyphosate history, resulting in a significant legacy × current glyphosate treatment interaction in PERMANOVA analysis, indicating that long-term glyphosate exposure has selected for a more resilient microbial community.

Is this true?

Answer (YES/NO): NO